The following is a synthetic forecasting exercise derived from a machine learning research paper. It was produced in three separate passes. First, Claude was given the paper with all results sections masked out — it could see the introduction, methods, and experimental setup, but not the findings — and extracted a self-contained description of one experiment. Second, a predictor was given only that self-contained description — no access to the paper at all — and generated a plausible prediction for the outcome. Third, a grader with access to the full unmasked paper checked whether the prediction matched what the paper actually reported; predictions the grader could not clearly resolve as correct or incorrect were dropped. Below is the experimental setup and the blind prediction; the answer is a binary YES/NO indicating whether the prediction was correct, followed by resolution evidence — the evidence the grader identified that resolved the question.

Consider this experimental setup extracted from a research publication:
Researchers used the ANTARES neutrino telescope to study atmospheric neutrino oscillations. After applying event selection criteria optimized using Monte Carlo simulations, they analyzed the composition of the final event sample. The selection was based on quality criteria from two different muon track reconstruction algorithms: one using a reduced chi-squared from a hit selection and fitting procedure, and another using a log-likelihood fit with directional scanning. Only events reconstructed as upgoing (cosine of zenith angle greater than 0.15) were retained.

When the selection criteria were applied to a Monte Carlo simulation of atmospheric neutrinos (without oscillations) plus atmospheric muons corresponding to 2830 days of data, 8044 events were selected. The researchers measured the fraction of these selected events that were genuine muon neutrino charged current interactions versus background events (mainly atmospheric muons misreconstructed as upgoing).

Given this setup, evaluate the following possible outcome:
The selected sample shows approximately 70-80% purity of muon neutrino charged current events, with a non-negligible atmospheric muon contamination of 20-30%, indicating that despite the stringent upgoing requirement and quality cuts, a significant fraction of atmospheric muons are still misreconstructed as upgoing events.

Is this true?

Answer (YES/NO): NO